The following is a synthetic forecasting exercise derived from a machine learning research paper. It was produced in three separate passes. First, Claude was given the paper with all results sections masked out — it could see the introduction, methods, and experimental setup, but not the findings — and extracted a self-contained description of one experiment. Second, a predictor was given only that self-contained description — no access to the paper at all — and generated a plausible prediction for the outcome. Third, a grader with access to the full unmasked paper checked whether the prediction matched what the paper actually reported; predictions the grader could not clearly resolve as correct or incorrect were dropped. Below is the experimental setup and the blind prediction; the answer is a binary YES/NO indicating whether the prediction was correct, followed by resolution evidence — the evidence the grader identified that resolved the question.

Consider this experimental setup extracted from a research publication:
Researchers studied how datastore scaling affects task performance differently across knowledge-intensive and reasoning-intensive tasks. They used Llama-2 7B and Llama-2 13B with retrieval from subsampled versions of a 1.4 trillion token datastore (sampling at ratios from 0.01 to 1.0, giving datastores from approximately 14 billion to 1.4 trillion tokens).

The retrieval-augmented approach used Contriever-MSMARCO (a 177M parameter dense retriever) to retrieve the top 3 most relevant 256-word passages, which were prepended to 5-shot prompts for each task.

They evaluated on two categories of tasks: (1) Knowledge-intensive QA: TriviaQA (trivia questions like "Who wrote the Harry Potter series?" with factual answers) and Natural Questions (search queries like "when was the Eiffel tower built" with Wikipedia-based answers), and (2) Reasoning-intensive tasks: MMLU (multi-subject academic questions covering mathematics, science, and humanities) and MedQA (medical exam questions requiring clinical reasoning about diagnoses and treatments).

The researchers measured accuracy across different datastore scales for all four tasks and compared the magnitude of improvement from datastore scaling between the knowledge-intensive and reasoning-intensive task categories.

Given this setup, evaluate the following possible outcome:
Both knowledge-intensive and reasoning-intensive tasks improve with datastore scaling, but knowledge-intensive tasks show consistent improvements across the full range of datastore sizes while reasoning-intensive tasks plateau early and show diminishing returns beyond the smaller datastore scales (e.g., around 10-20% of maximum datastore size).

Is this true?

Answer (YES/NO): NO